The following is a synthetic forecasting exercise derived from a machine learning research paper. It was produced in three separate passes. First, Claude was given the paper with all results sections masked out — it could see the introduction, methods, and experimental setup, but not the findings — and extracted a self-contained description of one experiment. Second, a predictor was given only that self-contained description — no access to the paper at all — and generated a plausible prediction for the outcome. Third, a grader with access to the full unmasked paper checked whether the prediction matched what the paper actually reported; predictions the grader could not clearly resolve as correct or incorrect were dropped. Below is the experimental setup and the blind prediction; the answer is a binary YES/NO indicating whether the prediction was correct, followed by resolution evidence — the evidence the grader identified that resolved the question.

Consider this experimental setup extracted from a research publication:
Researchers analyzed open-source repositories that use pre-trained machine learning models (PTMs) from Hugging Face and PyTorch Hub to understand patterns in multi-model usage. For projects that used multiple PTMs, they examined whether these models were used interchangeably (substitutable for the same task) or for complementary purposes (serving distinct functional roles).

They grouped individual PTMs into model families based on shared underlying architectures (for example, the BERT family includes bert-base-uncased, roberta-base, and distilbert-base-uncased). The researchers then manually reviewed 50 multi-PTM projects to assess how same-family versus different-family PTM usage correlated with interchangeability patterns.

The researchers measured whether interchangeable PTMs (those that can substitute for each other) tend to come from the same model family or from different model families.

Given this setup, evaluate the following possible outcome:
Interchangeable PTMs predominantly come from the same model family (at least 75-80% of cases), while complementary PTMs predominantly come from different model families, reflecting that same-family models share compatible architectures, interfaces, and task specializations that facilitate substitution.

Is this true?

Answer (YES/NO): YES